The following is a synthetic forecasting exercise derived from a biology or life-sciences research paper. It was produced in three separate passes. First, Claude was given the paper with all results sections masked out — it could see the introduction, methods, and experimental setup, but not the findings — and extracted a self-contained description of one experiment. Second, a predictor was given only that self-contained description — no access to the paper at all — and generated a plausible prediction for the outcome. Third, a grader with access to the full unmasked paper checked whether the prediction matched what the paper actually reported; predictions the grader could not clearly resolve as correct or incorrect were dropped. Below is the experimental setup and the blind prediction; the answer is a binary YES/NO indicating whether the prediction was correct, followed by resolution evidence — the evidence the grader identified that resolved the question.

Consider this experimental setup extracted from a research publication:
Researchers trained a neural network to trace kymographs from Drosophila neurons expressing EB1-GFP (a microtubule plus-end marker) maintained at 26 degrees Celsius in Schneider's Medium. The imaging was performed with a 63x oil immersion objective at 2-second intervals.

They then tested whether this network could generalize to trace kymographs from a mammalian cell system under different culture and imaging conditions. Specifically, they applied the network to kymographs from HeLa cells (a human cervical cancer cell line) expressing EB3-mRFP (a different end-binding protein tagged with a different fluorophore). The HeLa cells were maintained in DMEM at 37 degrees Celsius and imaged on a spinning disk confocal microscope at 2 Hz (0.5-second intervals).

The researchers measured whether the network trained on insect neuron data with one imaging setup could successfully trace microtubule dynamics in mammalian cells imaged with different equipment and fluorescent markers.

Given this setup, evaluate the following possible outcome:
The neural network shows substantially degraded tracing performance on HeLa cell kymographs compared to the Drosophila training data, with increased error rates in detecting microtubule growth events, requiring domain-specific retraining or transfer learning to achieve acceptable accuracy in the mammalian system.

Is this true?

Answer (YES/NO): NO